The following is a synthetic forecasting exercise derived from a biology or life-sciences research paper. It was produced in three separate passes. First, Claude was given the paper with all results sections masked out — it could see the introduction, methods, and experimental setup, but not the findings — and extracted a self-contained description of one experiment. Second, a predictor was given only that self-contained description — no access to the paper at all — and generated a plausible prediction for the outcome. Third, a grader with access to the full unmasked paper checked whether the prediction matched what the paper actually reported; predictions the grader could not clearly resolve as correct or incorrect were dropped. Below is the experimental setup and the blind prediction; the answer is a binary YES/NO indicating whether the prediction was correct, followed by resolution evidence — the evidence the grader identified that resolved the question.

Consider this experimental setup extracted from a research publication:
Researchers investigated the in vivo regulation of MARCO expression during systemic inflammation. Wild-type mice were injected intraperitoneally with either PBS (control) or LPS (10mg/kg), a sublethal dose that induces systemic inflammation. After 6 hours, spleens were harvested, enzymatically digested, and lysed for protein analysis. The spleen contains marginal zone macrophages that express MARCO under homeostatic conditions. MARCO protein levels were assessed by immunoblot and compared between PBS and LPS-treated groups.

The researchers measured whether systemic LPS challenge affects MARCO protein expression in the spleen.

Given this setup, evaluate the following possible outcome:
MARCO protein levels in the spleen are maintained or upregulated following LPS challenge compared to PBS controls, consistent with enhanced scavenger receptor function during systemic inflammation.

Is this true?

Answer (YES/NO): NO